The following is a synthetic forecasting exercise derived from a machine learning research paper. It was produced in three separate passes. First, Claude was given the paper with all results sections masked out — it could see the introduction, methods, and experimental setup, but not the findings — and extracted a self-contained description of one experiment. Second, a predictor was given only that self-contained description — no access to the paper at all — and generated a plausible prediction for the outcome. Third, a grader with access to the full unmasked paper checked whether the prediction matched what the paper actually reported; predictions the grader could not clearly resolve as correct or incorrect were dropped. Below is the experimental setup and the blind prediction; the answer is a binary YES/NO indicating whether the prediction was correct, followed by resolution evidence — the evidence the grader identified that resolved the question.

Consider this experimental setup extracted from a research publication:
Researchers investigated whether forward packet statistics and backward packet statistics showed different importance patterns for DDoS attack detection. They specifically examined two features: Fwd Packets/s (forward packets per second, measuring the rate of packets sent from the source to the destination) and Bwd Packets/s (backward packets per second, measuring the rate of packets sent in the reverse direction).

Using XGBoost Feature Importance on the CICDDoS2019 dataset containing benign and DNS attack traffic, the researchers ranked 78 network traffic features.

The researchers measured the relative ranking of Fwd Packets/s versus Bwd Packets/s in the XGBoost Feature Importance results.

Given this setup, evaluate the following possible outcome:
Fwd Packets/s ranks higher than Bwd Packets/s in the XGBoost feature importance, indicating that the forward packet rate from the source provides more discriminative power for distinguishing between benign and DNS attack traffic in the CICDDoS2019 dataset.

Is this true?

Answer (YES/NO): NO